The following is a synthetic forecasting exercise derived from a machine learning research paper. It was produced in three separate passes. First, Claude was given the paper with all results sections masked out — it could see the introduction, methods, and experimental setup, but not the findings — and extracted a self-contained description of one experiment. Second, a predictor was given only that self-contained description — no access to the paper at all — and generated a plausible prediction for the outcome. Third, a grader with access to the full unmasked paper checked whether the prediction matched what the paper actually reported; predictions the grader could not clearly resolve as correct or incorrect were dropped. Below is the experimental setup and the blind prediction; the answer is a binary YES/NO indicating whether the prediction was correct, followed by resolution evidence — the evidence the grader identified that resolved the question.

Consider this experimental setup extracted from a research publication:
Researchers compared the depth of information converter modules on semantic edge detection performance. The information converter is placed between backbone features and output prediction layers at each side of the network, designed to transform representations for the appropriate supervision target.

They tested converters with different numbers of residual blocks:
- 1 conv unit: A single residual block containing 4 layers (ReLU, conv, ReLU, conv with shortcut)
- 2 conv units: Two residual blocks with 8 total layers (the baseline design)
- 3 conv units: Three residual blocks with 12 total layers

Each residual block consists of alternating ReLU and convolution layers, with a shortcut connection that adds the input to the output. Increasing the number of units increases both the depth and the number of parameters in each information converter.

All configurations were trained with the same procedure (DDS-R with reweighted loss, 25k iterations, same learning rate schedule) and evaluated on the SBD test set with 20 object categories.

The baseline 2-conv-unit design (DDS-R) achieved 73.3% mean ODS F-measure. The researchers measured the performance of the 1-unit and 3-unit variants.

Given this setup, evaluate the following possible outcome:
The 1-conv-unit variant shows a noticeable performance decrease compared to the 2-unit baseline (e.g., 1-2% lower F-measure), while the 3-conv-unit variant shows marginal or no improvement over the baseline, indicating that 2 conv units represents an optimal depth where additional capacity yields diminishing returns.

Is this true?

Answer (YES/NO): NO